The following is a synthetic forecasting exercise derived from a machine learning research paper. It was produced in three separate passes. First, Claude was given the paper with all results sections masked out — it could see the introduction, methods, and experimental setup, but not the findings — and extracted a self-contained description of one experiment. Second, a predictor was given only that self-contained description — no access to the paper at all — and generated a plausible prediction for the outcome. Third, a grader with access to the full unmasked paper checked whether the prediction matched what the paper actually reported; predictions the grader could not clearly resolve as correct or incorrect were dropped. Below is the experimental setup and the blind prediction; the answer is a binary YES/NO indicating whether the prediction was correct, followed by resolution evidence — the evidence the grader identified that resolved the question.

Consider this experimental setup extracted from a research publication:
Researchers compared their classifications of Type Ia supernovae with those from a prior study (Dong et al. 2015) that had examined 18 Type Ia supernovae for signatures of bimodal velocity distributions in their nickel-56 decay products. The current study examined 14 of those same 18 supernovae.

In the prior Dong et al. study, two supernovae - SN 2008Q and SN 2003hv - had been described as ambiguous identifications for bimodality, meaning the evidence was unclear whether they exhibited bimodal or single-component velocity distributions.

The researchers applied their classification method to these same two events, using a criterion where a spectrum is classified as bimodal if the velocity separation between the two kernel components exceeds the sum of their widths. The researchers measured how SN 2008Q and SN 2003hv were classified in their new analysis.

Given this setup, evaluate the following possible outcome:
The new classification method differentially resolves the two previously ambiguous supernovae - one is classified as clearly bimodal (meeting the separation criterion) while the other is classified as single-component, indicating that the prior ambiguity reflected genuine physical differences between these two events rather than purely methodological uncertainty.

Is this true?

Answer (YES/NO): YES